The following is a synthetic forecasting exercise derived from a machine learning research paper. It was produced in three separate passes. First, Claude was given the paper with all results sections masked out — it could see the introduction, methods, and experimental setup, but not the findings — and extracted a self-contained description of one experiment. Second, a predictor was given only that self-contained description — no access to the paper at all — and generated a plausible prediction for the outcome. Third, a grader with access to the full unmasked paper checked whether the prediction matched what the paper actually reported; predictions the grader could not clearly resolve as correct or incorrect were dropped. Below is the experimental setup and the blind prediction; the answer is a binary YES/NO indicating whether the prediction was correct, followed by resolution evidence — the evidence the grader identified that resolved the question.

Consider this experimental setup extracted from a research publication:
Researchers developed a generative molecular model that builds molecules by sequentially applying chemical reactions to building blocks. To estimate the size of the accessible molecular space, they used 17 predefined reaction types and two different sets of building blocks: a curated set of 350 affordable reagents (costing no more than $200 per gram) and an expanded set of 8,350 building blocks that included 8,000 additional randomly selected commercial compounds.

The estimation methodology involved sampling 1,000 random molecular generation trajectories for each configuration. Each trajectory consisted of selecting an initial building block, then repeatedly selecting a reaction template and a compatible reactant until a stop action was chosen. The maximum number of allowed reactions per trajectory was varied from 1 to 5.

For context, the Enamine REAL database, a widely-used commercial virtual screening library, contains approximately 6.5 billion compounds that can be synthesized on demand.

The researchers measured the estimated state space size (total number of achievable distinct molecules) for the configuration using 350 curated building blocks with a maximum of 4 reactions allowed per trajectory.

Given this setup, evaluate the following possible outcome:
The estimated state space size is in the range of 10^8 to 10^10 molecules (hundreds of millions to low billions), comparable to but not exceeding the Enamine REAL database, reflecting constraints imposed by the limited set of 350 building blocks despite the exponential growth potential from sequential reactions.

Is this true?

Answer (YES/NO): NO